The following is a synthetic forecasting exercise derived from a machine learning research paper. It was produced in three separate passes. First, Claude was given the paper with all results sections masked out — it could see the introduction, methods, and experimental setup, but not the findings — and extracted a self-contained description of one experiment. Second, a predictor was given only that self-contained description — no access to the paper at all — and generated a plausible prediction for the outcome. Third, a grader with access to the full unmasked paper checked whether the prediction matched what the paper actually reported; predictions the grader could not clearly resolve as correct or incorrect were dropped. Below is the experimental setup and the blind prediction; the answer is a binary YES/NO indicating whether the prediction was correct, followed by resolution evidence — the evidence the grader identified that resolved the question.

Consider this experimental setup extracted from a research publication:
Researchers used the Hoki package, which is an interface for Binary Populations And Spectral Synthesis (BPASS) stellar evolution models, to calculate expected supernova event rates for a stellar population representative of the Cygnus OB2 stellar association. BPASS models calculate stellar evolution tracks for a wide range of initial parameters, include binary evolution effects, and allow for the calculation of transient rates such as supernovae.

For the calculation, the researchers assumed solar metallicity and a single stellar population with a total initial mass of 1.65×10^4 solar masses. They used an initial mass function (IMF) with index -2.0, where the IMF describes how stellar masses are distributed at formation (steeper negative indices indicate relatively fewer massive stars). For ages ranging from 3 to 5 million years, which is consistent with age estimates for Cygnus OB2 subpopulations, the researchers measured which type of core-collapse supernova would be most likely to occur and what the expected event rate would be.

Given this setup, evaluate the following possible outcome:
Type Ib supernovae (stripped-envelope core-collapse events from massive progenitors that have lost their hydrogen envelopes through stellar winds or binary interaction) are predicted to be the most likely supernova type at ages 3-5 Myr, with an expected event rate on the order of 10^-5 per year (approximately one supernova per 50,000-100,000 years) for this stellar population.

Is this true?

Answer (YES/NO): NO